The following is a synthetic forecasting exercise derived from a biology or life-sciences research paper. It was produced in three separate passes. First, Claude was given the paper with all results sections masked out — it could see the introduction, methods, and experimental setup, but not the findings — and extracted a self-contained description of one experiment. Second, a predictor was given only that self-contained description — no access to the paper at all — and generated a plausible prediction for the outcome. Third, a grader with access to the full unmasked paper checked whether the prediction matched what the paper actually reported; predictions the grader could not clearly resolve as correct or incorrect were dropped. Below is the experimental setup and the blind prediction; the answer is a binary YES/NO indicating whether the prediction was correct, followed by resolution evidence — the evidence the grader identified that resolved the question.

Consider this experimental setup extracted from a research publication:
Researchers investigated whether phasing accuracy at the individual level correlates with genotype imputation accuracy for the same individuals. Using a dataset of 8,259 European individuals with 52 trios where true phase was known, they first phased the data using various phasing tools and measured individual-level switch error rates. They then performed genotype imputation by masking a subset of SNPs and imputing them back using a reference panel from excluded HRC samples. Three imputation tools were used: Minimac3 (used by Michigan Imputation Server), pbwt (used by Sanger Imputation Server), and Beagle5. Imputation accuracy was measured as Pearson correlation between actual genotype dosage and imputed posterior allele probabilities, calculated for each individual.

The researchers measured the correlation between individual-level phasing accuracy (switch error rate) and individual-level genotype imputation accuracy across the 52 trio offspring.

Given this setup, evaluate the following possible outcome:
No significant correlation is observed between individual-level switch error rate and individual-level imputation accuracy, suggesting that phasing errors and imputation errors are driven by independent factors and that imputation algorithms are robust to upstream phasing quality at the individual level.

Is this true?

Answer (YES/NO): NO